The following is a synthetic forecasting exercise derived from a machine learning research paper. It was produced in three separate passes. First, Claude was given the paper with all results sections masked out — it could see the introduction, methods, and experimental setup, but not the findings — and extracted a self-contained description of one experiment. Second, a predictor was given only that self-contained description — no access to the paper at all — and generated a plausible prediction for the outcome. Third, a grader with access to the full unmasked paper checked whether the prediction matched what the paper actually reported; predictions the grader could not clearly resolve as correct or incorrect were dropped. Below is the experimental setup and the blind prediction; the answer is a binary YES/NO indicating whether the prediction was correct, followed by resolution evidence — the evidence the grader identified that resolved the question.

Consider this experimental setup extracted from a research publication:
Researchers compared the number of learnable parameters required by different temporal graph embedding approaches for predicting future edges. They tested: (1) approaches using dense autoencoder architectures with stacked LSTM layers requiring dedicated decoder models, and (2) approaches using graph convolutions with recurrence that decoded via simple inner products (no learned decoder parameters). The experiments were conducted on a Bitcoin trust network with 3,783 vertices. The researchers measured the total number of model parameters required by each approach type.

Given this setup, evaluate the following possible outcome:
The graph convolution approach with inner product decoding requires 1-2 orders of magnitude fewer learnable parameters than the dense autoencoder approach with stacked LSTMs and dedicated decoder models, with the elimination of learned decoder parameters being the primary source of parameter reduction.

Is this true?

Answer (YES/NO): YES